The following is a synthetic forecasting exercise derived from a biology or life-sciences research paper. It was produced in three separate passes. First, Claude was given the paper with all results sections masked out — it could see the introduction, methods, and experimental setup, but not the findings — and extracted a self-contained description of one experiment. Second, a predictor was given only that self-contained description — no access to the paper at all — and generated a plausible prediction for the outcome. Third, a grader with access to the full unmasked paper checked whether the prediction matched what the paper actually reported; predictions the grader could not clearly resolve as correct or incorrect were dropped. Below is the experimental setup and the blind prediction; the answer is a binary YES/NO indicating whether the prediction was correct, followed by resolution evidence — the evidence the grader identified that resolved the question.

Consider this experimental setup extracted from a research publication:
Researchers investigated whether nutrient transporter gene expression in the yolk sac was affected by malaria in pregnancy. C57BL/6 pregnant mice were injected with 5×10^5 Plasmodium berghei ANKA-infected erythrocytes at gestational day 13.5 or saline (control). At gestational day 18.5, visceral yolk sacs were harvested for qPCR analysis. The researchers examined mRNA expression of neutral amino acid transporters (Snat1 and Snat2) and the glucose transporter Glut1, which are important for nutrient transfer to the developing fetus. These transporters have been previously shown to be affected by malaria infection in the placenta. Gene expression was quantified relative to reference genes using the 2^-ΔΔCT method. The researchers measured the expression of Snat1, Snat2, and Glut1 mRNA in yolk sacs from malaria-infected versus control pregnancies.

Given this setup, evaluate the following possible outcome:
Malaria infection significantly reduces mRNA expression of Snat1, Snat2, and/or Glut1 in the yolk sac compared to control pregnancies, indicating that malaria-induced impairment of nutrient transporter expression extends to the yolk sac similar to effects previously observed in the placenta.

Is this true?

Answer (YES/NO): NO